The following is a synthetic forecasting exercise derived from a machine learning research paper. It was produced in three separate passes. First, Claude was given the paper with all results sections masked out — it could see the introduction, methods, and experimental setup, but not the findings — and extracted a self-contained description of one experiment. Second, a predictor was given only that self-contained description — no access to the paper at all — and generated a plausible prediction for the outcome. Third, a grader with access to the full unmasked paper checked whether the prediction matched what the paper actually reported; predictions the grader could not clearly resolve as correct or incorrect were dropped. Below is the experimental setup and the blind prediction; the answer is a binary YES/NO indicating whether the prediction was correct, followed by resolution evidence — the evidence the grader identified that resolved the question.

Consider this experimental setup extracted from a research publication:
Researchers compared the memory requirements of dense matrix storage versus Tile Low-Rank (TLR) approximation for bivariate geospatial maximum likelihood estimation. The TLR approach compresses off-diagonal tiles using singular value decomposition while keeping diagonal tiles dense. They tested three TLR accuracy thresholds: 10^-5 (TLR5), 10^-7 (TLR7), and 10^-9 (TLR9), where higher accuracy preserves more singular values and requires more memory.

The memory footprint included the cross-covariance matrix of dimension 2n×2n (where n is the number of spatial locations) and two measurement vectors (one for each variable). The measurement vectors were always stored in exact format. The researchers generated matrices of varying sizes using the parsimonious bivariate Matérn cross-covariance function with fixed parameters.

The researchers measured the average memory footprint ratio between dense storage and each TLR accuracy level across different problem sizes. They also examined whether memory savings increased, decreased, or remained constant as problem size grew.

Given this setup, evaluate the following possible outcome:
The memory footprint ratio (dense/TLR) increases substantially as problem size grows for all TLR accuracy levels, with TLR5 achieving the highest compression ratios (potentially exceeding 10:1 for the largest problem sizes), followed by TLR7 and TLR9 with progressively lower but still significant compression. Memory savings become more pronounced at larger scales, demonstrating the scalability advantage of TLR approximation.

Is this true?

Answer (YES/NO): NO